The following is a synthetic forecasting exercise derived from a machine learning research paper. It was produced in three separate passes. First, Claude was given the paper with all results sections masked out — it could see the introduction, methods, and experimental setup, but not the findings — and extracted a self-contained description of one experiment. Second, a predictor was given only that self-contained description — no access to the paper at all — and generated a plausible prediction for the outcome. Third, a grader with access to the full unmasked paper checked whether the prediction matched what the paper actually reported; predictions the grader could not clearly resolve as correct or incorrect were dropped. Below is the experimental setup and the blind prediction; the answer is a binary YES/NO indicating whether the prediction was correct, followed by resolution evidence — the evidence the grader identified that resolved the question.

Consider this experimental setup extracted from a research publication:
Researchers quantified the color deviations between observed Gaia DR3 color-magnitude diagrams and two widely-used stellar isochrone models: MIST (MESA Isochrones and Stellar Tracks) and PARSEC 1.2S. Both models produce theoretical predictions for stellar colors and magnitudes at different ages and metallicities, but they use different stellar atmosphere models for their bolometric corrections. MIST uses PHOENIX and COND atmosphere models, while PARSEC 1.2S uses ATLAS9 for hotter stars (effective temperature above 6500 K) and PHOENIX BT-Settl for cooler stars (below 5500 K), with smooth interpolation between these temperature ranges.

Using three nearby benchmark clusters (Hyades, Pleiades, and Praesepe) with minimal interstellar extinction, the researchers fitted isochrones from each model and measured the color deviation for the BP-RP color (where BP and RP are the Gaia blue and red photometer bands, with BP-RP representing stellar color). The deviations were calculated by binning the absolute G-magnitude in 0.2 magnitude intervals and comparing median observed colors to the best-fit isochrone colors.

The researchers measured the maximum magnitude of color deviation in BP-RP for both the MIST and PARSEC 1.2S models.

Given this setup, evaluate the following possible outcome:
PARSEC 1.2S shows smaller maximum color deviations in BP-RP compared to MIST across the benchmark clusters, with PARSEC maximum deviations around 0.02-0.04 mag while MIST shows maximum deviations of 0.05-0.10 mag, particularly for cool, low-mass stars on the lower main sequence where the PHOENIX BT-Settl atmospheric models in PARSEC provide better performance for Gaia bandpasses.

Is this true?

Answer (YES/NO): NO